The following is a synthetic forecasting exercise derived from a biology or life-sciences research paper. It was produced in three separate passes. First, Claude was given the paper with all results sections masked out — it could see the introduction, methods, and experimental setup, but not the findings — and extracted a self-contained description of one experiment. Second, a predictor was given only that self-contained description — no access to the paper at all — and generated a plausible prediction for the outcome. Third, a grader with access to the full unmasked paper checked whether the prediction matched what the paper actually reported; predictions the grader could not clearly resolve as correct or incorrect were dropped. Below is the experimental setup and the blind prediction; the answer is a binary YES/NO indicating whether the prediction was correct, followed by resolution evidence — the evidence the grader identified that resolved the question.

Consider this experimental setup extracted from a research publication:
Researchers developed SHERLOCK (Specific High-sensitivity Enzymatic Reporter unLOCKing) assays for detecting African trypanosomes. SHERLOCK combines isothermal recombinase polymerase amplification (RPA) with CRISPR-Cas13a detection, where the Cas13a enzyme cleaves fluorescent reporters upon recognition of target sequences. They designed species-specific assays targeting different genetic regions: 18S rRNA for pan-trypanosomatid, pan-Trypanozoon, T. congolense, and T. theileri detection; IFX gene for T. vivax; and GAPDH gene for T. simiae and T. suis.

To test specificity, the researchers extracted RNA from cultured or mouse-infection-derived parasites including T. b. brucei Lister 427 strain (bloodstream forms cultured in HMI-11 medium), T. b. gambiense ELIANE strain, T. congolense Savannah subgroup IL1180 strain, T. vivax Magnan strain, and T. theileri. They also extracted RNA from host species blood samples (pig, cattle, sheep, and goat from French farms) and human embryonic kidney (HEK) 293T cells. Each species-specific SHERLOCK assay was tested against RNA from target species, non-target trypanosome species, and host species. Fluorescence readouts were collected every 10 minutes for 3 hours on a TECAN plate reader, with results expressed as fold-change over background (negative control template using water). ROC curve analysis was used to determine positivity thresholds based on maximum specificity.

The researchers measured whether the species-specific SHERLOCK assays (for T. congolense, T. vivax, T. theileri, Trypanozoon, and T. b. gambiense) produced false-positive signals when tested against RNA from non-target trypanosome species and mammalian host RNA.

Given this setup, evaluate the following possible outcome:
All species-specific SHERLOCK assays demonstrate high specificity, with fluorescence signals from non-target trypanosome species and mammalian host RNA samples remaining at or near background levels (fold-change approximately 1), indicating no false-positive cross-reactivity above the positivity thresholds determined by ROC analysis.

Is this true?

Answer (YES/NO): YES